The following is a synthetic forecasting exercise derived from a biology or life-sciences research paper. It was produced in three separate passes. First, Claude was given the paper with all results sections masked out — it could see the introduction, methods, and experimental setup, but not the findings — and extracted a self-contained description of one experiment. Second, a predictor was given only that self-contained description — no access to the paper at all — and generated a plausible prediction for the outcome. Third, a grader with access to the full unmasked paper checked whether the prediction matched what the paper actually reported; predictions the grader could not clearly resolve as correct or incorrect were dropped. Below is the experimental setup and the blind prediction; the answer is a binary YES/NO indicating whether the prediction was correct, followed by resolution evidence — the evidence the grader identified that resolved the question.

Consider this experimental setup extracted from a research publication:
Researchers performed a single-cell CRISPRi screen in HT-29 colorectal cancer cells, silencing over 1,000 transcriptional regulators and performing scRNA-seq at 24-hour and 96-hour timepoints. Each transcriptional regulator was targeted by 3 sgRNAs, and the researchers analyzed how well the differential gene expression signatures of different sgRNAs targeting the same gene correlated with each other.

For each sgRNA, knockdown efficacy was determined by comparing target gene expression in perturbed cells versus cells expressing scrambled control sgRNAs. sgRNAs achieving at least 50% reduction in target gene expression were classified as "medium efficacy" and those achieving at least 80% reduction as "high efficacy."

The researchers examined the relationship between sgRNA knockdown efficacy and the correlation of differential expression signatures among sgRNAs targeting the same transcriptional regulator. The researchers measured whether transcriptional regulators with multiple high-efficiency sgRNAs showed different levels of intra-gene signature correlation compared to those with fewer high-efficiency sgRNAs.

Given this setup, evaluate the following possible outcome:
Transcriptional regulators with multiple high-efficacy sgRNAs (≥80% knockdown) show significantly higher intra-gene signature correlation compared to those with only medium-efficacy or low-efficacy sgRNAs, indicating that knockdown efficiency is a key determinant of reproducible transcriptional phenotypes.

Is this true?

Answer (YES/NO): YES